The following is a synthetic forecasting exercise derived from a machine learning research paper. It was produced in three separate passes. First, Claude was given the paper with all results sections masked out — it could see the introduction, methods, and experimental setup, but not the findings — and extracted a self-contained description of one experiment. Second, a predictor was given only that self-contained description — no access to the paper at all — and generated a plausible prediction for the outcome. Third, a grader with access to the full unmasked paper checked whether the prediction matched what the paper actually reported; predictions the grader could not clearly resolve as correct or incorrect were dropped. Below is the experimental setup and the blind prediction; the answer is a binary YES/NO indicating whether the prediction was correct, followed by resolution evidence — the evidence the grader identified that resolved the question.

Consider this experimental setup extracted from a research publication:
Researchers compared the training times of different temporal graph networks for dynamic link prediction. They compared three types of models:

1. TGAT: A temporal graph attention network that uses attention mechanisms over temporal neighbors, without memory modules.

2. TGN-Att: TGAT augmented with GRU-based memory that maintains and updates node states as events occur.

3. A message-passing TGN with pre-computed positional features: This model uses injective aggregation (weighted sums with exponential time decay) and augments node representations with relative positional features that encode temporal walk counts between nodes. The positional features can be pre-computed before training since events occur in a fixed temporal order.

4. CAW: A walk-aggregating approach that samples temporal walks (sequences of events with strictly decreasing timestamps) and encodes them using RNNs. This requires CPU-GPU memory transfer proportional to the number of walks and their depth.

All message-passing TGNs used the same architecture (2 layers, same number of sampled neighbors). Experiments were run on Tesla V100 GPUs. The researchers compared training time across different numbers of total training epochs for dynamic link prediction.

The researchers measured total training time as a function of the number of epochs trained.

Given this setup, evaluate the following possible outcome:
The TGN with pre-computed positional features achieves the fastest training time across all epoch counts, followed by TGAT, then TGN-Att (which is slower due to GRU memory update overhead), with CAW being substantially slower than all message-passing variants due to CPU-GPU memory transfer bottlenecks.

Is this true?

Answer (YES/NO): NO